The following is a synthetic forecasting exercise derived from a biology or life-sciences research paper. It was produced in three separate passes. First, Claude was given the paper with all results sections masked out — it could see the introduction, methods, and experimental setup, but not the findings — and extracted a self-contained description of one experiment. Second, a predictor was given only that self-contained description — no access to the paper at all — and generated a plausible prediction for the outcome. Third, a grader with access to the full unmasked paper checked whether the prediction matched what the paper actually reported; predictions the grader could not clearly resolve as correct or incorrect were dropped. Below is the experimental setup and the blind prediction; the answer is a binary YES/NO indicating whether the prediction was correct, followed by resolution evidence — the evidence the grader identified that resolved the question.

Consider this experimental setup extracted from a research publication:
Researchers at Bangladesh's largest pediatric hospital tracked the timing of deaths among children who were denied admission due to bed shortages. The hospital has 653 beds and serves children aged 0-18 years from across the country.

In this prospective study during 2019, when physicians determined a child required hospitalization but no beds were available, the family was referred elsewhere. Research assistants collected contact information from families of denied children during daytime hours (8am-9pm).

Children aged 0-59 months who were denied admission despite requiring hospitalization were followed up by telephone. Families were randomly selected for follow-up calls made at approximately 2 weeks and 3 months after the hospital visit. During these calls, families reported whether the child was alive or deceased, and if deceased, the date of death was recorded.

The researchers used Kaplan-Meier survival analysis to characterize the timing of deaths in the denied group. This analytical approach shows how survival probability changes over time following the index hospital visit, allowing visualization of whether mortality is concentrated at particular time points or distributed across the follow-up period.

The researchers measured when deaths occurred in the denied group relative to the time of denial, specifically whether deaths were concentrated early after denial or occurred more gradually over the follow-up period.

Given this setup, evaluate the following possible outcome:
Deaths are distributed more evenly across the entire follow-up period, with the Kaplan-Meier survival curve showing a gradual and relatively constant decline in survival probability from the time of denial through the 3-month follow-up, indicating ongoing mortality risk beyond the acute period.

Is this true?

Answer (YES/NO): NO